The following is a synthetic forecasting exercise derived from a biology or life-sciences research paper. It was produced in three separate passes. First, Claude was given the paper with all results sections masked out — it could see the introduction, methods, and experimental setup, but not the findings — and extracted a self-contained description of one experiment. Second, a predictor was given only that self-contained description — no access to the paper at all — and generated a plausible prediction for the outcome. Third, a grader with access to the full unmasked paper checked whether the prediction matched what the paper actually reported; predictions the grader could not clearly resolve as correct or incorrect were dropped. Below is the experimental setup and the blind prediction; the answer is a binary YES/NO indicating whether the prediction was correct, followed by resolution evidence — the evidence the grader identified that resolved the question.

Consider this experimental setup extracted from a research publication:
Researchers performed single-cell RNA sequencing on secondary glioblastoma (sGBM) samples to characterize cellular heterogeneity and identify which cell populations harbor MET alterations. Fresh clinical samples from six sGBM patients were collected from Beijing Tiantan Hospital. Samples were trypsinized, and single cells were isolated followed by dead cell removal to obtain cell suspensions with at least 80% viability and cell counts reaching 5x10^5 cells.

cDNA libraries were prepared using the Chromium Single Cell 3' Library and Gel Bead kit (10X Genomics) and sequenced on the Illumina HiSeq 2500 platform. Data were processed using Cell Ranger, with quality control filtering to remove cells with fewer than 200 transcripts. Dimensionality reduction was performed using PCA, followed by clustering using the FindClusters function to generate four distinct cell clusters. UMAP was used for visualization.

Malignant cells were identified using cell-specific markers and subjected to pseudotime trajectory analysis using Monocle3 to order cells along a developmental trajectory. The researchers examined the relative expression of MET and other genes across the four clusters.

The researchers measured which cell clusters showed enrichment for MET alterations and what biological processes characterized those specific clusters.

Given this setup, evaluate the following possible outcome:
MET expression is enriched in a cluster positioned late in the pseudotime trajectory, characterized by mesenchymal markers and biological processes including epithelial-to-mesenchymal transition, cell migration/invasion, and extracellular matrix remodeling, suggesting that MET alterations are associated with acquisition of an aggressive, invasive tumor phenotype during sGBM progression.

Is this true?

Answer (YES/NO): NO